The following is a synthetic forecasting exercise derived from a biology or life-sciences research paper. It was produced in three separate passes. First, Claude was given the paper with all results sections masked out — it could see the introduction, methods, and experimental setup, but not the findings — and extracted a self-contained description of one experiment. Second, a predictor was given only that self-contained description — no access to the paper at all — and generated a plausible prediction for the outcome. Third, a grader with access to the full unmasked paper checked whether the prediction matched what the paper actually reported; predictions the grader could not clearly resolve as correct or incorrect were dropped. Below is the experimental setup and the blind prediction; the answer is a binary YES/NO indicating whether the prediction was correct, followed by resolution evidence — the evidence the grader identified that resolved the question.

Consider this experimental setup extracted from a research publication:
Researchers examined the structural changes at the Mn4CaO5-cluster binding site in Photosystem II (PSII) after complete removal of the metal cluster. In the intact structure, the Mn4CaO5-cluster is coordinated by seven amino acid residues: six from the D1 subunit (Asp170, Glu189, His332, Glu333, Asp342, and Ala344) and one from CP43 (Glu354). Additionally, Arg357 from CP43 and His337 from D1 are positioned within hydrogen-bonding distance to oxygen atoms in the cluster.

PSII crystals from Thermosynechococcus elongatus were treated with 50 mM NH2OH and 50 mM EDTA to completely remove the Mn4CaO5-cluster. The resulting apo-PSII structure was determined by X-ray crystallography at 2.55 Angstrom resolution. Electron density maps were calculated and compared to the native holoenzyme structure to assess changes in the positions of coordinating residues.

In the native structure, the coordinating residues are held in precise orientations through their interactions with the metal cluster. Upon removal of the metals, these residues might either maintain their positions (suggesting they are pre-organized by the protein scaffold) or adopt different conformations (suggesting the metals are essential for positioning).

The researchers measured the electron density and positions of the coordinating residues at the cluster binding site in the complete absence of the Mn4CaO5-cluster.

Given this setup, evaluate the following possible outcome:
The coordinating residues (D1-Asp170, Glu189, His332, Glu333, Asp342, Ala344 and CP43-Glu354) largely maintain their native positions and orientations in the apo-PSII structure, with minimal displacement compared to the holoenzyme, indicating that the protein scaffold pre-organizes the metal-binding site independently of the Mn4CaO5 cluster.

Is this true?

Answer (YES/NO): YES